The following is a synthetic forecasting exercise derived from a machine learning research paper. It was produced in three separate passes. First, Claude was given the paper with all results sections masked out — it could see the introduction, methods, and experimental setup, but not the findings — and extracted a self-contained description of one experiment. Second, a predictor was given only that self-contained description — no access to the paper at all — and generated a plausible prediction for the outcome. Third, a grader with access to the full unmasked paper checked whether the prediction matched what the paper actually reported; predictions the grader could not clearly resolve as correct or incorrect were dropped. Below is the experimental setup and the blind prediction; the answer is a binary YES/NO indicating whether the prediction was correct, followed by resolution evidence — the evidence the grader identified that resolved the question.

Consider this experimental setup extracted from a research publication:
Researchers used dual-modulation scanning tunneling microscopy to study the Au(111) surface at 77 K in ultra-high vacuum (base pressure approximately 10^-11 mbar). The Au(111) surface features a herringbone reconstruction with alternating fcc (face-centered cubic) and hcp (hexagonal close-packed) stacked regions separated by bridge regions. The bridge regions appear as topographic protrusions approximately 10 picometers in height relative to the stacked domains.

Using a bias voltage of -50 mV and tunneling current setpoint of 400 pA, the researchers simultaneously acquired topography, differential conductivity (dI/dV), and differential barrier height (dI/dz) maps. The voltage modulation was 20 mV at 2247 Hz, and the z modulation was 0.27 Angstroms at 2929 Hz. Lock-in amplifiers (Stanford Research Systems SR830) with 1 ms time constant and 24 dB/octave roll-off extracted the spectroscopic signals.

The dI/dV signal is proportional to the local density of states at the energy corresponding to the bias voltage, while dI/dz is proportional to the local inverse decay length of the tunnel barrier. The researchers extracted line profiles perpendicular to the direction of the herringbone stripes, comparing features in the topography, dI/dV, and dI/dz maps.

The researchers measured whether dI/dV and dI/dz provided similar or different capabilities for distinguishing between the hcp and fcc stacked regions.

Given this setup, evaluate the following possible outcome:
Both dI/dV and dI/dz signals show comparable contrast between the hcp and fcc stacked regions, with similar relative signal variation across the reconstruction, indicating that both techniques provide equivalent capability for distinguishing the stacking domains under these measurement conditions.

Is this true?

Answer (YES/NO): NO